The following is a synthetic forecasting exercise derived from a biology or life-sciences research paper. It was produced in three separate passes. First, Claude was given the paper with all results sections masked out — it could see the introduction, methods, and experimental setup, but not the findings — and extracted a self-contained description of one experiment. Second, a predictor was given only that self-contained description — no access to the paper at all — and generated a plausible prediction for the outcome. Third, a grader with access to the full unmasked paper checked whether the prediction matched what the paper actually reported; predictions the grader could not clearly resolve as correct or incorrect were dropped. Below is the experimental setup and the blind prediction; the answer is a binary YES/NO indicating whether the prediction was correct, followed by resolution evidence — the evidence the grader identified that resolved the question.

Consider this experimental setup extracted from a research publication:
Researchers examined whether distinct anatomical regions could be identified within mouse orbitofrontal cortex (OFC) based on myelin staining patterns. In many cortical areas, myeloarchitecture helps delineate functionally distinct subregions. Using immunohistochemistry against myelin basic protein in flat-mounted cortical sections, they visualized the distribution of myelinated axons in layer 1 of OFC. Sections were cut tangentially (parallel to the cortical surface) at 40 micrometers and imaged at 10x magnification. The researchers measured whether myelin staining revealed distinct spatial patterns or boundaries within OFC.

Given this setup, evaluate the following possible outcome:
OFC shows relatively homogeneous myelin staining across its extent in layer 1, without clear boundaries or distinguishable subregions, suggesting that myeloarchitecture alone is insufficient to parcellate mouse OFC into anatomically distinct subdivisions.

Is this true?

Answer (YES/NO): NO